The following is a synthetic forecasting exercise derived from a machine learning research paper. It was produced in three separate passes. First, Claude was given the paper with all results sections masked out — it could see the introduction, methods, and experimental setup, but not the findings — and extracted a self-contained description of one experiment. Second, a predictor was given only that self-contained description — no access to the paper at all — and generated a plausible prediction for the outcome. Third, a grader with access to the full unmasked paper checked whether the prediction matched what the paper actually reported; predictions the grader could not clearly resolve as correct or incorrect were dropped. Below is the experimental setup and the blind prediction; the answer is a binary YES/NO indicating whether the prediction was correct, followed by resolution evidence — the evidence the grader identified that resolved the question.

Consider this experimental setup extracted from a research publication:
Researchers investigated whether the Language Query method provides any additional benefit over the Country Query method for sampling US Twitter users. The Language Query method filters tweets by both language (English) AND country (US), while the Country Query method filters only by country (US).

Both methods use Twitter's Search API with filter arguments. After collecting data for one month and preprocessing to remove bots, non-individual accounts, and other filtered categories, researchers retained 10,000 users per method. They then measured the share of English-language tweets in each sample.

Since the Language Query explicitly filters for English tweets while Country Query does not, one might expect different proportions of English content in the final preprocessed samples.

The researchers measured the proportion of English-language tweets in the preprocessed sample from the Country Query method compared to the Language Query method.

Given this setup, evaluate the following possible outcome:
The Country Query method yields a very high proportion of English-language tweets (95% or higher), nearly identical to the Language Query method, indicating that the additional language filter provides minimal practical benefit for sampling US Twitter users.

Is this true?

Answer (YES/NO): NO